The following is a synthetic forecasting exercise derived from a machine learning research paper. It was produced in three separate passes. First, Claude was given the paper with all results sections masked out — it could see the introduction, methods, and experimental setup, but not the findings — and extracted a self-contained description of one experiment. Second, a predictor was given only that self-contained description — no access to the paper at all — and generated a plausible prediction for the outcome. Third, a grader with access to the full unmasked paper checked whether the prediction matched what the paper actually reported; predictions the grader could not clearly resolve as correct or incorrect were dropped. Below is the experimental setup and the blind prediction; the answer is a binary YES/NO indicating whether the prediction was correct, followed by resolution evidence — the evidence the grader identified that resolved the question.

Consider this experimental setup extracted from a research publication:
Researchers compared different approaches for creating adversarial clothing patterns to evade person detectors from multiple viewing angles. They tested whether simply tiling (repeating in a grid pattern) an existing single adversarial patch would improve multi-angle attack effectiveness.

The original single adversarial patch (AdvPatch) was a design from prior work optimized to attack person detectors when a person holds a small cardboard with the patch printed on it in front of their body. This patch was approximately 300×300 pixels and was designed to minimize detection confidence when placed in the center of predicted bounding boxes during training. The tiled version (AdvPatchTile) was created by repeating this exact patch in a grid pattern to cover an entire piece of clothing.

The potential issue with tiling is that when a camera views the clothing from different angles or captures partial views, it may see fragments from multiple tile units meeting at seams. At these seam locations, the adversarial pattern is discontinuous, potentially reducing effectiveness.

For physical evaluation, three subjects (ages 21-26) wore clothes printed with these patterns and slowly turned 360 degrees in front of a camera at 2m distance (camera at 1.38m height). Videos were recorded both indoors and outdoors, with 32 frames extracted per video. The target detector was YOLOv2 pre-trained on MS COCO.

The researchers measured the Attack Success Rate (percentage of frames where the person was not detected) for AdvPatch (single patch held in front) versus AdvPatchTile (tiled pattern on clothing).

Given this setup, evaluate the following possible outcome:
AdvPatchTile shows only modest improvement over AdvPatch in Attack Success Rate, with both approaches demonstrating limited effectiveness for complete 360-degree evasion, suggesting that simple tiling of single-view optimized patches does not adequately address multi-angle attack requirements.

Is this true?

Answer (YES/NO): YES